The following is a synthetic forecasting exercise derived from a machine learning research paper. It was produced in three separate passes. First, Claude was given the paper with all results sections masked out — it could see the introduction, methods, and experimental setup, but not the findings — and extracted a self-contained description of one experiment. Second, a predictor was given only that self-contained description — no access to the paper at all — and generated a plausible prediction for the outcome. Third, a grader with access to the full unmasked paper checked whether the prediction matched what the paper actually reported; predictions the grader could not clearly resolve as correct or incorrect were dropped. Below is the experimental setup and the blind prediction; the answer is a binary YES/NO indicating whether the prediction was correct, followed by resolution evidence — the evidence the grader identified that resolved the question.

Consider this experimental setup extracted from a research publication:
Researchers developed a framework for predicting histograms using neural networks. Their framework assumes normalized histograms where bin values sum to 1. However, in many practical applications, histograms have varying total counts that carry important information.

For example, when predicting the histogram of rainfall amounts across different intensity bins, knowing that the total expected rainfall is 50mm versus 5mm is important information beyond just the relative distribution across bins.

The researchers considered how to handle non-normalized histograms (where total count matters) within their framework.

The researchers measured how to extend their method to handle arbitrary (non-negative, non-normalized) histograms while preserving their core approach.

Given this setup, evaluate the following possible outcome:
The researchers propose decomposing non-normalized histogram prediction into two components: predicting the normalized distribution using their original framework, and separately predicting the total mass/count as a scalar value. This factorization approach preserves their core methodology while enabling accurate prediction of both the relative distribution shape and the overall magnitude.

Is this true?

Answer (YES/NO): YES